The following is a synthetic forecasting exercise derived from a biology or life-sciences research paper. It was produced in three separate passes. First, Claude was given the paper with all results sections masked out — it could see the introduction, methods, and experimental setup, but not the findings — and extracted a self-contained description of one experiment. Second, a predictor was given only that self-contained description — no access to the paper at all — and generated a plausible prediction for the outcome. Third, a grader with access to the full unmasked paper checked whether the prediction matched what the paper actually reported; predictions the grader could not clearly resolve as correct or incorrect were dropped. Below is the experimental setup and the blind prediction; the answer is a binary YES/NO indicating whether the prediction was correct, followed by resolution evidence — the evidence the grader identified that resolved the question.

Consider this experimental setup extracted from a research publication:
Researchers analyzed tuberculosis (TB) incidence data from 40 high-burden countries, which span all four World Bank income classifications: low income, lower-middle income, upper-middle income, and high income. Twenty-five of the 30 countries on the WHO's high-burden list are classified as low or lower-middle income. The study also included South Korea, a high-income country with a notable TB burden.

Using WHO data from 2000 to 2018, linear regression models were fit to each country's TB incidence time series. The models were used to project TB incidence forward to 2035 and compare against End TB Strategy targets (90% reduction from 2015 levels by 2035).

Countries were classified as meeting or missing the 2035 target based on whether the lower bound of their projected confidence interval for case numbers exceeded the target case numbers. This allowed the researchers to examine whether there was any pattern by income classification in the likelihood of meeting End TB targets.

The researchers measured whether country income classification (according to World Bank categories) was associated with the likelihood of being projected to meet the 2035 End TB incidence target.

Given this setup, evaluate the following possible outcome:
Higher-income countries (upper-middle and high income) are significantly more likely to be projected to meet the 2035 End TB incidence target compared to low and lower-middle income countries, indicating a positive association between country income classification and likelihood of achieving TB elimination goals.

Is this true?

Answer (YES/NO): NO